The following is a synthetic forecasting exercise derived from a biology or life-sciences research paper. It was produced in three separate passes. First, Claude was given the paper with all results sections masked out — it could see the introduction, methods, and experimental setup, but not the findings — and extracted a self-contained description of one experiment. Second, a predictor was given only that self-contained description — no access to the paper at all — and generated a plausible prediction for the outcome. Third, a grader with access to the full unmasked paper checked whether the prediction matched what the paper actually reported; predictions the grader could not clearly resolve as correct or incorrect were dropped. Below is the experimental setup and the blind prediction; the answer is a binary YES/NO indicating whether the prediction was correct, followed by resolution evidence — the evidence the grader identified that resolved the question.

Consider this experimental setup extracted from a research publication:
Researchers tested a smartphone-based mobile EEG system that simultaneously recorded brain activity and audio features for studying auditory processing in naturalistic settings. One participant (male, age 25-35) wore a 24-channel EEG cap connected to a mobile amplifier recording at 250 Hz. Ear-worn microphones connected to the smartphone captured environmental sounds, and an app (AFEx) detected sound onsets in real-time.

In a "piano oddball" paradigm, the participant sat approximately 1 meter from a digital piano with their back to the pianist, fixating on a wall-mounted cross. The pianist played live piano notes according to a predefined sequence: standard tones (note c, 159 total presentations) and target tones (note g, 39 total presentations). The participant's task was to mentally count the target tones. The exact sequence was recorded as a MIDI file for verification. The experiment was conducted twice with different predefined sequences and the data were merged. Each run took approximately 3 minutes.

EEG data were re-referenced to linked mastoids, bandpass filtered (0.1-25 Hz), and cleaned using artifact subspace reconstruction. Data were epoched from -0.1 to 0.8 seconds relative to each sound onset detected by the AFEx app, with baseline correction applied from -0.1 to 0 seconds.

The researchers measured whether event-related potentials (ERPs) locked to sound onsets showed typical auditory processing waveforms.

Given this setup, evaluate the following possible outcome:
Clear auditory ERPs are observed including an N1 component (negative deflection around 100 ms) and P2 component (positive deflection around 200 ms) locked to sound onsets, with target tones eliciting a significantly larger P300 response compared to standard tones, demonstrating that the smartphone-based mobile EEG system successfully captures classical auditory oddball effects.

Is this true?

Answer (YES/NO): YES